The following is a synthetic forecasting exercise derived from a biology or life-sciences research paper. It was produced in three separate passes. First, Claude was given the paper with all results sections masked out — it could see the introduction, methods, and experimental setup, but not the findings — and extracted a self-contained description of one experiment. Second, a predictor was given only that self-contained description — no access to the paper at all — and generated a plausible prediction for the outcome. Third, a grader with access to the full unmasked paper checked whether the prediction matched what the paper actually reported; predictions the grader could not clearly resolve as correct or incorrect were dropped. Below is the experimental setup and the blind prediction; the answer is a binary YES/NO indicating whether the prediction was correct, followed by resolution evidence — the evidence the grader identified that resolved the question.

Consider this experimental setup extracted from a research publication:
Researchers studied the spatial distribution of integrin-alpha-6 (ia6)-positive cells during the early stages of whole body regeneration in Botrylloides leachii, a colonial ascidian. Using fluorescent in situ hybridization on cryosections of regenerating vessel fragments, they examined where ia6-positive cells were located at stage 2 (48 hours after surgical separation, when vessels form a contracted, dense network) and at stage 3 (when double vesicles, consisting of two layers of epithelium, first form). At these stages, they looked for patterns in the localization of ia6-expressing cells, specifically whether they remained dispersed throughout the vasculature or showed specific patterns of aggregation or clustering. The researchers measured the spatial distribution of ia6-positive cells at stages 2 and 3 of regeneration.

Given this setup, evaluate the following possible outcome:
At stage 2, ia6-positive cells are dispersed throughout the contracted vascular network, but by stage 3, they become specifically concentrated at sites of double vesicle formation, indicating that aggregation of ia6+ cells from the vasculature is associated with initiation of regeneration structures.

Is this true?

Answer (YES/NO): NO